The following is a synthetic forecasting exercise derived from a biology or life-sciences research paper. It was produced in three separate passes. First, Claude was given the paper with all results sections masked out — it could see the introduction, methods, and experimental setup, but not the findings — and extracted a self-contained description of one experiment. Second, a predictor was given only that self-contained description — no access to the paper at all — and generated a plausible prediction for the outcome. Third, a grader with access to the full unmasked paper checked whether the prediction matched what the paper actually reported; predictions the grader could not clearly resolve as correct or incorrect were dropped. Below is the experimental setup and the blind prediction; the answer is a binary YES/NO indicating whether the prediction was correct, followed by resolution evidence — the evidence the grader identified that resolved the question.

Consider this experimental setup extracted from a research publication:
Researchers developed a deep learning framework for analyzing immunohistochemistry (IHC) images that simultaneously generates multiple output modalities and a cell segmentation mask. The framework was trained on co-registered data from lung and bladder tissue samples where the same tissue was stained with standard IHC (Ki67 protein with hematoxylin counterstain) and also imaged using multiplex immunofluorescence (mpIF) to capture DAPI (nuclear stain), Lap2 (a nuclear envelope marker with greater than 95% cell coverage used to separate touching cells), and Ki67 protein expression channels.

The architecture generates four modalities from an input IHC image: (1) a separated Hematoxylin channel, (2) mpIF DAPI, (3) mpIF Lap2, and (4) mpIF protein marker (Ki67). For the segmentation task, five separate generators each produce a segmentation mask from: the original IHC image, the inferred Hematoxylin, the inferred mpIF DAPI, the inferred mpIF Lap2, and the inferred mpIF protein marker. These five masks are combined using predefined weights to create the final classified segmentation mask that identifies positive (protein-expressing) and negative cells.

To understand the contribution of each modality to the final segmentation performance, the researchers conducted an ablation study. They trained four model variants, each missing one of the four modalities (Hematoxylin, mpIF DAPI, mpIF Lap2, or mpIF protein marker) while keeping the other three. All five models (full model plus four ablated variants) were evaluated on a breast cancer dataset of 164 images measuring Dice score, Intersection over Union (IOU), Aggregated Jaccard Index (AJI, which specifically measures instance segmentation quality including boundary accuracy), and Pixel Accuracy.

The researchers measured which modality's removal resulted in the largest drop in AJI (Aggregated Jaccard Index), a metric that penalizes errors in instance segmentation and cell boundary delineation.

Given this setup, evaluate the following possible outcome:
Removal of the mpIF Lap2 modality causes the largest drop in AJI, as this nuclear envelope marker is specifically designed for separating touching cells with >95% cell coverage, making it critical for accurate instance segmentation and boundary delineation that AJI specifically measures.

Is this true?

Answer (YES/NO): NO